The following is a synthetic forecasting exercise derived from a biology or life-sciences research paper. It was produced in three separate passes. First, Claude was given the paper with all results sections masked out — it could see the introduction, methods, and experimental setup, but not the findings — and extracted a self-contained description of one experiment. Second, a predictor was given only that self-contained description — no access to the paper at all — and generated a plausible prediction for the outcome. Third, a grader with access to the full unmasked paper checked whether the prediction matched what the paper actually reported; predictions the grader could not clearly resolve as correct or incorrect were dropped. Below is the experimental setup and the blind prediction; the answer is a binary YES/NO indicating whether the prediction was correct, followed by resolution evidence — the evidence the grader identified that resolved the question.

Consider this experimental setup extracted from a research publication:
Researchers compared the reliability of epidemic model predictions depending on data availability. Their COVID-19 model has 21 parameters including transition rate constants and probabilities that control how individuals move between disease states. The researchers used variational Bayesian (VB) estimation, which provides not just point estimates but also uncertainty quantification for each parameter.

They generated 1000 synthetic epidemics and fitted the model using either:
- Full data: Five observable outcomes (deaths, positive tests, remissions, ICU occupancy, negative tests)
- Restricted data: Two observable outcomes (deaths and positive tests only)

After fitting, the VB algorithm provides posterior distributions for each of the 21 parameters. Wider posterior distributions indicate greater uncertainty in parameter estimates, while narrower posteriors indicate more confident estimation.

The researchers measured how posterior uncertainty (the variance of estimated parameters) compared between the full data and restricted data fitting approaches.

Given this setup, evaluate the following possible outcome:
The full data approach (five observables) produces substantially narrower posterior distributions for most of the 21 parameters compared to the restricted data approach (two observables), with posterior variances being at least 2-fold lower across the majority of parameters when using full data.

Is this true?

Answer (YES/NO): NO